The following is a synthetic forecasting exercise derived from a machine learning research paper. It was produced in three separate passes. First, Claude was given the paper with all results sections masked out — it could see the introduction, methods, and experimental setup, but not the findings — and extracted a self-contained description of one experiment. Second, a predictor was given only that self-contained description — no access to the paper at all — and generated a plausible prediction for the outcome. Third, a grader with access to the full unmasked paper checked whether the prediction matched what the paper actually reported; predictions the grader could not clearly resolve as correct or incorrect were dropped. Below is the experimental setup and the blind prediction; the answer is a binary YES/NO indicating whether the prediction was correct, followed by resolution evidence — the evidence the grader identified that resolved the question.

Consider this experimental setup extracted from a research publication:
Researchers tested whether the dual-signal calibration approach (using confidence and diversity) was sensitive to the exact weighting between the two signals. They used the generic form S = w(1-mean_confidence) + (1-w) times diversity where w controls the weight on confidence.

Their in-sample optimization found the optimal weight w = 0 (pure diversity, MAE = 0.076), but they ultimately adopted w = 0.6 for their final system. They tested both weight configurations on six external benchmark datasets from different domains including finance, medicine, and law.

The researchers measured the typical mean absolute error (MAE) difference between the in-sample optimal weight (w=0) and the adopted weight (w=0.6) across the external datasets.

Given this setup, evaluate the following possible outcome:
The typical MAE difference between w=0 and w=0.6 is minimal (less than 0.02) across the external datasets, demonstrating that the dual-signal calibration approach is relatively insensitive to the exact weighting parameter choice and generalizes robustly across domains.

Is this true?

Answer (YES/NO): NO